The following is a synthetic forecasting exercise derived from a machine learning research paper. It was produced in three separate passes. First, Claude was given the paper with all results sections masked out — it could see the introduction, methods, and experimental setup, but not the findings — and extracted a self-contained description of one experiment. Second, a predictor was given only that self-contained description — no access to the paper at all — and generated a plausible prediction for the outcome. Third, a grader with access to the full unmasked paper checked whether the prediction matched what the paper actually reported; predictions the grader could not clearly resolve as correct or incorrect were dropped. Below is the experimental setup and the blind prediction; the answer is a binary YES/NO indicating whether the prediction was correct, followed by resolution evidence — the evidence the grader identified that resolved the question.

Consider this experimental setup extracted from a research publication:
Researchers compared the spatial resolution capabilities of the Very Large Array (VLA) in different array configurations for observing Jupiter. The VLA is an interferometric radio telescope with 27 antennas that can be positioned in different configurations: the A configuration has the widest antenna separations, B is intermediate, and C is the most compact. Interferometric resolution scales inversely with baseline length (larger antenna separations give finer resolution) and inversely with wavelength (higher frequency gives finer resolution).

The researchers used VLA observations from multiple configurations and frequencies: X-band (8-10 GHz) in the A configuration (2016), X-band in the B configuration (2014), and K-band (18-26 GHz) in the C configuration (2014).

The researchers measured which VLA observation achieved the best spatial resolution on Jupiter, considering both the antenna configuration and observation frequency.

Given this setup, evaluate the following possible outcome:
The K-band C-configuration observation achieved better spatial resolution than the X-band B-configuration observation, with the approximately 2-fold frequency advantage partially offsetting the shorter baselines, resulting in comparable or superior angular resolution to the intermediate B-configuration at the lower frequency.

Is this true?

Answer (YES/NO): NO